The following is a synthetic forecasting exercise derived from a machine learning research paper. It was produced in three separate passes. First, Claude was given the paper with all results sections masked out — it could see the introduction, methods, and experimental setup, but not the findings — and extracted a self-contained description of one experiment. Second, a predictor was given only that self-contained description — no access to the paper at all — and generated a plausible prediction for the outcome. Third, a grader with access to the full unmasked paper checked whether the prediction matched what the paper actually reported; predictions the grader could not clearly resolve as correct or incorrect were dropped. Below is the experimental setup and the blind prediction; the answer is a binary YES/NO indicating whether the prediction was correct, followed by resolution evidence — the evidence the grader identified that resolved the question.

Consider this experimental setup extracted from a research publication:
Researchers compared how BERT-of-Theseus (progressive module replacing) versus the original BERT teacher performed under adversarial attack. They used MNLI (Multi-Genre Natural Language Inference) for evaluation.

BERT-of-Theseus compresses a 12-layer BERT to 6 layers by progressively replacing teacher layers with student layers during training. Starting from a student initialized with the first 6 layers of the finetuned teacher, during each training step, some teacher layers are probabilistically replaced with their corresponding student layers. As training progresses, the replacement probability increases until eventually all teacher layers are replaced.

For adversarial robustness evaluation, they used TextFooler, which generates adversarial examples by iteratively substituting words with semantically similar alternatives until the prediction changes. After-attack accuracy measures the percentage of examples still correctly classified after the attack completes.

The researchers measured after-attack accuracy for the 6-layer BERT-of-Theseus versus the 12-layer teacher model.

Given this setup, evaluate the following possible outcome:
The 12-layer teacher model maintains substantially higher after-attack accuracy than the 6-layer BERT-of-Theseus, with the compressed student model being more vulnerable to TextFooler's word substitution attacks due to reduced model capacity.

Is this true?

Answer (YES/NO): NO